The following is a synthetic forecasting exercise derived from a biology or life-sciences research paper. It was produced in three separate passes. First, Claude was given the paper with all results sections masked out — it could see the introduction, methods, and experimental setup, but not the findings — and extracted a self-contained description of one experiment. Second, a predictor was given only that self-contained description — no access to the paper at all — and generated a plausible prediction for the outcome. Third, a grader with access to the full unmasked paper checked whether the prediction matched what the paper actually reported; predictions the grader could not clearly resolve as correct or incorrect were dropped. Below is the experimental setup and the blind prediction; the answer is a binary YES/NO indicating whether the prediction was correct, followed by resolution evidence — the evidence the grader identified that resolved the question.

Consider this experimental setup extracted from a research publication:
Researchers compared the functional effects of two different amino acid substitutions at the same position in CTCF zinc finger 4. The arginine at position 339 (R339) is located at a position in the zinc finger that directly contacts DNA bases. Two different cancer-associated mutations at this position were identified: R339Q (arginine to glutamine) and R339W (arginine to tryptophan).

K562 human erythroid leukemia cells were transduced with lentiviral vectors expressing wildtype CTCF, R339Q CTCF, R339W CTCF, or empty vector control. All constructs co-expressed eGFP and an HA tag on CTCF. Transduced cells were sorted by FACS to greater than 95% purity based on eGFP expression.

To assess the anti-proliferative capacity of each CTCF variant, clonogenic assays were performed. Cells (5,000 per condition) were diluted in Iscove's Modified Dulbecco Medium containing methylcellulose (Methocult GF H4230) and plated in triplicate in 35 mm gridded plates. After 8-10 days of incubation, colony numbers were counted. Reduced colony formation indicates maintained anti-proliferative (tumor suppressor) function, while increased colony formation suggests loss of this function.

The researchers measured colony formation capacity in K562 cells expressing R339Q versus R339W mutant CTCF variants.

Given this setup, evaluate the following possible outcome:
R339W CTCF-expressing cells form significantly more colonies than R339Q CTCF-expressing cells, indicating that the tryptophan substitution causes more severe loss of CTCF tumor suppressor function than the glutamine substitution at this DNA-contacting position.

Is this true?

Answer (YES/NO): YES